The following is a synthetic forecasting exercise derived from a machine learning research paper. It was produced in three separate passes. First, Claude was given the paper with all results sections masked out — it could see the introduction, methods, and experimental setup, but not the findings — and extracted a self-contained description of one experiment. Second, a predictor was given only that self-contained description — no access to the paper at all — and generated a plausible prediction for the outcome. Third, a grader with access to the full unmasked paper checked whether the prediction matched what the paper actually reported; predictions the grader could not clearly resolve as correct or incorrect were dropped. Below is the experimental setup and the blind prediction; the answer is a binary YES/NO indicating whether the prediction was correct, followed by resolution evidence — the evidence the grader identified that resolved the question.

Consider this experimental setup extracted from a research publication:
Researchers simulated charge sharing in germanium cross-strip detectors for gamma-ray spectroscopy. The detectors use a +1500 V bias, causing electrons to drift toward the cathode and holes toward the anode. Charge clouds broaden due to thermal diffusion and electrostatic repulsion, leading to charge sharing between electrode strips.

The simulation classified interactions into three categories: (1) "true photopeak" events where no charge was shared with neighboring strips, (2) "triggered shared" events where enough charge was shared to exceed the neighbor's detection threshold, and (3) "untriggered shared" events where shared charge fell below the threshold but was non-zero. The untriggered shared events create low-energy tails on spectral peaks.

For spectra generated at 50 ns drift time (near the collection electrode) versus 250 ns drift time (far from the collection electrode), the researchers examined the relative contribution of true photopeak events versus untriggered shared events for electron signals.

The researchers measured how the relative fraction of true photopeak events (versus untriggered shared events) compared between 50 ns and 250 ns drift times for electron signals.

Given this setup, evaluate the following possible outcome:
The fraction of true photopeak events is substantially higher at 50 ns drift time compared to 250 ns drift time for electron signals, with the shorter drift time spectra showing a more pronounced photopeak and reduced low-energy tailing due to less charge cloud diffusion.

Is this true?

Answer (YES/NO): YES